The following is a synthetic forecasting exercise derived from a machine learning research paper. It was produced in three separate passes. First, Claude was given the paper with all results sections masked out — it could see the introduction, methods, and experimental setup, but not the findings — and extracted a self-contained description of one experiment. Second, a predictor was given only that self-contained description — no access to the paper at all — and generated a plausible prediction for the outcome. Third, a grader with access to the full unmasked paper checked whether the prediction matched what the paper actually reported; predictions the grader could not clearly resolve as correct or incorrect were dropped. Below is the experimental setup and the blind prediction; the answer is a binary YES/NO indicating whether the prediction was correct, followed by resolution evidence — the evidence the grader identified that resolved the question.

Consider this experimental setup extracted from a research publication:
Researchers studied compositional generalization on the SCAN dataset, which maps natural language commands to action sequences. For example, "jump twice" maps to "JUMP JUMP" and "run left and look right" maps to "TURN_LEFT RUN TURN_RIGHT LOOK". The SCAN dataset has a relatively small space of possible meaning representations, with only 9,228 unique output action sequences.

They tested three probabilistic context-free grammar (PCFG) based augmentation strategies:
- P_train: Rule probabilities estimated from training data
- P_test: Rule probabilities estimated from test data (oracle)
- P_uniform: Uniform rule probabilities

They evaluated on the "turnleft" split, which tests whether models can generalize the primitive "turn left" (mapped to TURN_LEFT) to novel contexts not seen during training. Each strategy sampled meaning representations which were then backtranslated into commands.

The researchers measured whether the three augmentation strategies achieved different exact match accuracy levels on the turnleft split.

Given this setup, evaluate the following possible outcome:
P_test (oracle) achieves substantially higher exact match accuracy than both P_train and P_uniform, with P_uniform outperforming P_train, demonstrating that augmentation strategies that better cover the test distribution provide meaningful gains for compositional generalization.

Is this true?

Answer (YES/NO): NO